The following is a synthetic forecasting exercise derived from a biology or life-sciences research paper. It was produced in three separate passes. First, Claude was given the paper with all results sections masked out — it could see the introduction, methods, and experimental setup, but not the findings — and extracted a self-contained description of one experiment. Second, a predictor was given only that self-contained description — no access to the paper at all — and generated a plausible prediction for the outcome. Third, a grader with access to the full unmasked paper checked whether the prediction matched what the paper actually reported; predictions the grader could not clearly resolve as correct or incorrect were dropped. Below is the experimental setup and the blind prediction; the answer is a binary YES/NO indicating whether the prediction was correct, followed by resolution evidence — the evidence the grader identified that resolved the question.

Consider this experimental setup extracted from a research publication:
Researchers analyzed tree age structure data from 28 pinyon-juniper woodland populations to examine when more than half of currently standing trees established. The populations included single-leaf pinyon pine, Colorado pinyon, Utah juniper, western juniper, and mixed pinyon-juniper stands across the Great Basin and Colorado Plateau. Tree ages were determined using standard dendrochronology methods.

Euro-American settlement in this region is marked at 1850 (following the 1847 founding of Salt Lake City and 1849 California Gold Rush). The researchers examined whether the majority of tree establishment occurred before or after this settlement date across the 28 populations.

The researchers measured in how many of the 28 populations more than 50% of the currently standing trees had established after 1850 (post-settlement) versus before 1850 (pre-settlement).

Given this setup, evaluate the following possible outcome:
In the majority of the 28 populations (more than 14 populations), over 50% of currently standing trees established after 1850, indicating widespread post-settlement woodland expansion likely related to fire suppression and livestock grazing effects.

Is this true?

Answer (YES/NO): YES